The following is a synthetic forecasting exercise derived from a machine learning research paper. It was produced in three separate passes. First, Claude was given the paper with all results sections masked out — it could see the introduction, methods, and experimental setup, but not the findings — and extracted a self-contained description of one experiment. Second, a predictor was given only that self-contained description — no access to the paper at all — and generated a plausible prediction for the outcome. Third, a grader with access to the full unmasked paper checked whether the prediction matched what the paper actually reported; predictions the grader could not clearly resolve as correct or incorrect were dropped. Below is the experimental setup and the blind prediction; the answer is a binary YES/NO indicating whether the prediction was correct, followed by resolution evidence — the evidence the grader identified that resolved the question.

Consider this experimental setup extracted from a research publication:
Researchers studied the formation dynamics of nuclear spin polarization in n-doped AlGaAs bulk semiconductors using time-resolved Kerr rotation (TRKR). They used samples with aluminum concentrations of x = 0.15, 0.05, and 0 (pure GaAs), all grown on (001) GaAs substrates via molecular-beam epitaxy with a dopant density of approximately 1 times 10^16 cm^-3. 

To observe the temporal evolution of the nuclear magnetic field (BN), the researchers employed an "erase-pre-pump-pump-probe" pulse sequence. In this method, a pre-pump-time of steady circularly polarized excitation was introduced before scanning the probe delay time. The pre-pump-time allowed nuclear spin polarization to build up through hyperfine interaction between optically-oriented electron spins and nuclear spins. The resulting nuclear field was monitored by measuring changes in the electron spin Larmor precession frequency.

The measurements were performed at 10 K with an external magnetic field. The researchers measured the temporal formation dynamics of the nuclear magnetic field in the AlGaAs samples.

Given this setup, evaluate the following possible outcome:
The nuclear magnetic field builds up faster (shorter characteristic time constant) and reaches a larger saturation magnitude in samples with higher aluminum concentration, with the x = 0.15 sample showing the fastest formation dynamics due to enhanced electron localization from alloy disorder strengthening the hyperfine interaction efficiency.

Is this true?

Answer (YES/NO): NO